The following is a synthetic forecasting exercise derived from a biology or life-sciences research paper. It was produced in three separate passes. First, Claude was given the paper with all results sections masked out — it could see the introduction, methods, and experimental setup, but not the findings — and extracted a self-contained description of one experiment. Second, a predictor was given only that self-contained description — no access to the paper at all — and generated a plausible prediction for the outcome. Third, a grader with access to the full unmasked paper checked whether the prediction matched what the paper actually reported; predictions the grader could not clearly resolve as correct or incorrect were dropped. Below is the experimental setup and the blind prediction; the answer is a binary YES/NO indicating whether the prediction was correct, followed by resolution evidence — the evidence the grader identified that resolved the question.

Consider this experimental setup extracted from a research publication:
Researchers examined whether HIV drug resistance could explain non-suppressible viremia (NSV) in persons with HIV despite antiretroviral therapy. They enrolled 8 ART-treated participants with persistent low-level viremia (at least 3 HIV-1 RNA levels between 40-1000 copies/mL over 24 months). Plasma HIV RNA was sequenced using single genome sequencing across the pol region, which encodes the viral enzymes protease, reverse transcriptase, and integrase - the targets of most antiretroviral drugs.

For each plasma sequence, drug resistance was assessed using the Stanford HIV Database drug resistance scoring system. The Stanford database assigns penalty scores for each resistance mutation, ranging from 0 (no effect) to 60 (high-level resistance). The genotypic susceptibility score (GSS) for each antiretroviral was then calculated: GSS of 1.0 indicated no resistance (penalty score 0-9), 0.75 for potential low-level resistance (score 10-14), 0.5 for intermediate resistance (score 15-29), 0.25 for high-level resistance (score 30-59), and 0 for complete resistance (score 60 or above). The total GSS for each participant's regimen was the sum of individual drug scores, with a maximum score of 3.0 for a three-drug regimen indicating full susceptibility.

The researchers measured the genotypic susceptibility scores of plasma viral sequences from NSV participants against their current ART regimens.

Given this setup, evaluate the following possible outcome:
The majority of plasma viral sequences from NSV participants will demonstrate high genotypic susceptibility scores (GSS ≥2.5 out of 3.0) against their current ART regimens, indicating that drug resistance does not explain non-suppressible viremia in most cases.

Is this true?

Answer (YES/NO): YES